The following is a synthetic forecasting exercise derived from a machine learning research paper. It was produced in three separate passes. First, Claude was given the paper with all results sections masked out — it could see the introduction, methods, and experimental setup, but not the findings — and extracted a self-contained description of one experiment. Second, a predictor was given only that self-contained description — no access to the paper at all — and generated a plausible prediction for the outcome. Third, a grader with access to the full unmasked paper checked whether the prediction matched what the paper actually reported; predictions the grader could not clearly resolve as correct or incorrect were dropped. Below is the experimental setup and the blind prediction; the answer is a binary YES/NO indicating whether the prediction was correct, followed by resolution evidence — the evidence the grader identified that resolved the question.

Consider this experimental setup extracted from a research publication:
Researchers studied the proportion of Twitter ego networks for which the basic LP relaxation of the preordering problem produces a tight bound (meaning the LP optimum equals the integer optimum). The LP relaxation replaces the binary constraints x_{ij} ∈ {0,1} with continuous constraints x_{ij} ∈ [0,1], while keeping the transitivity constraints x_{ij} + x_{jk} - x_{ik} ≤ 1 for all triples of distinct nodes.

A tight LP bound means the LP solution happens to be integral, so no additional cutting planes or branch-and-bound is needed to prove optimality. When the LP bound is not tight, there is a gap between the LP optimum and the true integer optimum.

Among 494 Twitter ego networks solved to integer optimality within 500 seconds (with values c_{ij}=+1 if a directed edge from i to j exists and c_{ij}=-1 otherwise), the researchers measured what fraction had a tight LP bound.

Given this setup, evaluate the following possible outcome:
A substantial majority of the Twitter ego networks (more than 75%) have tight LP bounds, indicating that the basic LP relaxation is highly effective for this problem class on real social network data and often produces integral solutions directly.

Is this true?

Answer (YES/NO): NO